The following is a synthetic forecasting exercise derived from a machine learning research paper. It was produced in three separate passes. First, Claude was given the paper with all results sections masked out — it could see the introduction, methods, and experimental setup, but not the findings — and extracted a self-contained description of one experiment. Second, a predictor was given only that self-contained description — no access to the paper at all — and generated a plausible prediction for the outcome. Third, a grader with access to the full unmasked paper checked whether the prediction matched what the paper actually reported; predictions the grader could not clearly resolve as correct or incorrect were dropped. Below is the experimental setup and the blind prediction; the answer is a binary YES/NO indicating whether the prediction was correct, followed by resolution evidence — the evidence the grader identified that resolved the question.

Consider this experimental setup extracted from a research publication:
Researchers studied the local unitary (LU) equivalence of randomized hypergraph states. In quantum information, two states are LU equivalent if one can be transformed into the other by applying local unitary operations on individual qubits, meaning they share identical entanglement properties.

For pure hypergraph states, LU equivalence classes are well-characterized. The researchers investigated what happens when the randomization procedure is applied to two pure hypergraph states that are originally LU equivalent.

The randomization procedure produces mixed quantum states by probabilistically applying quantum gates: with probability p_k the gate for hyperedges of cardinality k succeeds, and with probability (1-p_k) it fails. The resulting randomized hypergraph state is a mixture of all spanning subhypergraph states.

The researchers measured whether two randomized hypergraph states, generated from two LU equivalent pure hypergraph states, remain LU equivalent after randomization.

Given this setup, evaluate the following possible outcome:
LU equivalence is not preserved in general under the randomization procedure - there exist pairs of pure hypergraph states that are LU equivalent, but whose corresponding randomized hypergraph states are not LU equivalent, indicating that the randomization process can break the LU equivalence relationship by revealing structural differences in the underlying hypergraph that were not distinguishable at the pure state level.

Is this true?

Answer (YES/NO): YES